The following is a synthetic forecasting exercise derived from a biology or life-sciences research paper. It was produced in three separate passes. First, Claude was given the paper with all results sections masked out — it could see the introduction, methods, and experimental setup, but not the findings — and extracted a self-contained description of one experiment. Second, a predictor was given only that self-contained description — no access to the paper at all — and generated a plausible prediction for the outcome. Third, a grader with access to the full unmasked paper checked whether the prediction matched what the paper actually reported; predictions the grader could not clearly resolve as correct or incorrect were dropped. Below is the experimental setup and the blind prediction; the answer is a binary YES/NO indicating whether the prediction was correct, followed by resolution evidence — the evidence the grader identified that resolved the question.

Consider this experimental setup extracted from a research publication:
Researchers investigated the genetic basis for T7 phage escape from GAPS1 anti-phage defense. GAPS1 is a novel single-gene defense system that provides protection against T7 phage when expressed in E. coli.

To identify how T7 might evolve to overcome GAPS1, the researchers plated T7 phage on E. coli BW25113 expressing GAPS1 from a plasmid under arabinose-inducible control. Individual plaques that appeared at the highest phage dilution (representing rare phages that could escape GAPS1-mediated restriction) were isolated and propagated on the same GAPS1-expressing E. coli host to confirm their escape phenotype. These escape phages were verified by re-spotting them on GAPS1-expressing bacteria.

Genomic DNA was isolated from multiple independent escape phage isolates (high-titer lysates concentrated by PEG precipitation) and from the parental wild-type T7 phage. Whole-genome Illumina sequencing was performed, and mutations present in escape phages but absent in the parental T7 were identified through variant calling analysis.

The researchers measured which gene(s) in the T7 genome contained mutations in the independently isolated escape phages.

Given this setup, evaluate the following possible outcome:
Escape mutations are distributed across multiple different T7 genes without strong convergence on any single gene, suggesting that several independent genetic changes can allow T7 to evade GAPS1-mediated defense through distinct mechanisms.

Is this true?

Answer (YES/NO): NO